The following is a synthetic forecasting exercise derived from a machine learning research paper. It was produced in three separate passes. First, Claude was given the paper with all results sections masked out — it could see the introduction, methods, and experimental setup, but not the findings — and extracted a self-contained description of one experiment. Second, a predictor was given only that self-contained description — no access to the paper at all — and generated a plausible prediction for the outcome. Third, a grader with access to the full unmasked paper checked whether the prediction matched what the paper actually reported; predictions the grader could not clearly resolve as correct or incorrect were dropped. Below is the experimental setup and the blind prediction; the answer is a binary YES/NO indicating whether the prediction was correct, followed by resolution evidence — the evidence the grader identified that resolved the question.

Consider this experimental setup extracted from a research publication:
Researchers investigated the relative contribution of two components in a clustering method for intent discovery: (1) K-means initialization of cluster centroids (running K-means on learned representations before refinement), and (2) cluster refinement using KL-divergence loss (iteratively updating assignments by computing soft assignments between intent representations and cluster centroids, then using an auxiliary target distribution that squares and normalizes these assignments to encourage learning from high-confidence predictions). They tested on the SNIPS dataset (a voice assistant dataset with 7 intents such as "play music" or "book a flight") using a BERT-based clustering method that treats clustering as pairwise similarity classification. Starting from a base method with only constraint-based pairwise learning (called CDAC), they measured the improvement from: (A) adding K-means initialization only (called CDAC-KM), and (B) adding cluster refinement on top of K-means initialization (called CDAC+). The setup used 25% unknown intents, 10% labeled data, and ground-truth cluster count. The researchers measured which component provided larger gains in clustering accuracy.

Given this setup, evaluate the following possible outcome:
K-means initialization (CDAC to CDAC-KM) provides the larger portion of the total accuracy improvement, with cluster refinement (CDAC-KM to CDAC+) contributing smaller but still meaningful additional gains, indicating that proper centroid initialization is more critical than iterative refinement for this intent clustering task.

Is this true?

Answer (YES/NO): YES